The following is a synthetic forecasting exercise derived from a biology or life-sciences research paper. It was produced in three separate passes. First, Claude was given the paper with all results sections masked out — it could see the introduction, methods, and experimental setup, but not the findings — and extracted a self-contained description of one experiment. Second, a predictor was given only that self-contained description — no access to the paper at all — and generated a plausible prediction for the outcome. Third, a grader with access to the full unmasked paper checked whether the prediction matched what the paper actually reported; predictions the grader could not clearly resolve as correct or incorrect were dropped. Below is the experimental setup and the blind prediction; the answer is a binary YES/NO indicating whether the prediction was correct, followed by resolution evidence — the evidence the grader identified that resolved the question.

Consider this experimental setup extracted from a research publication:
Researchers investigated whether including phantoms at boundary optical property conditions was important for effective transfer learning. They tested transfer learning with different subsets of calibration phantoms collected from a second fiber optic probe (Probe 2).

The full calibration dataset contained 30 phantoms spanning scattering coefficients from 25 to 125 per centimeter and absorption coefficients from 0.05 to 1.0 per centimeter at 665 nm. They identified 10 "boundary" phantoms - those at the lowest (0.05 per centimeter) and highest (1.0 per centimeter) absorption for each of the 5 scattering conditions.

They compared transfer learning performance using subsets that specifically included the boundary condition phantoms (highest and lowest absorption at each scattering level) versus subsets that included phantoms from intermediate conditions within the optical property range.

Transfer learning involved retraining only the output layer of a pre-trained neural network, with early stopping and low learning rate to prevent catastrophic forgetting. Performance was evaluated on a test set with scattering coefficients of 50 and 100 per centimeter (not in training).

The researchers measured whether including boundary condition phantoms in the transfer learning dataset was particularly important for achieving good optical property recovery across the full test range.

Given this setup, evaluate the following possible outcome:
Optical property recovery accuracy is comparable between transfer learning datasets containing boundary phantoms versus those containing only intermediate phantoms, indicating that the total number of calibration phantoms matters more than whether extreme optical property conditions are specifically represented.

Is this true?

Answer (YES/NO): NO